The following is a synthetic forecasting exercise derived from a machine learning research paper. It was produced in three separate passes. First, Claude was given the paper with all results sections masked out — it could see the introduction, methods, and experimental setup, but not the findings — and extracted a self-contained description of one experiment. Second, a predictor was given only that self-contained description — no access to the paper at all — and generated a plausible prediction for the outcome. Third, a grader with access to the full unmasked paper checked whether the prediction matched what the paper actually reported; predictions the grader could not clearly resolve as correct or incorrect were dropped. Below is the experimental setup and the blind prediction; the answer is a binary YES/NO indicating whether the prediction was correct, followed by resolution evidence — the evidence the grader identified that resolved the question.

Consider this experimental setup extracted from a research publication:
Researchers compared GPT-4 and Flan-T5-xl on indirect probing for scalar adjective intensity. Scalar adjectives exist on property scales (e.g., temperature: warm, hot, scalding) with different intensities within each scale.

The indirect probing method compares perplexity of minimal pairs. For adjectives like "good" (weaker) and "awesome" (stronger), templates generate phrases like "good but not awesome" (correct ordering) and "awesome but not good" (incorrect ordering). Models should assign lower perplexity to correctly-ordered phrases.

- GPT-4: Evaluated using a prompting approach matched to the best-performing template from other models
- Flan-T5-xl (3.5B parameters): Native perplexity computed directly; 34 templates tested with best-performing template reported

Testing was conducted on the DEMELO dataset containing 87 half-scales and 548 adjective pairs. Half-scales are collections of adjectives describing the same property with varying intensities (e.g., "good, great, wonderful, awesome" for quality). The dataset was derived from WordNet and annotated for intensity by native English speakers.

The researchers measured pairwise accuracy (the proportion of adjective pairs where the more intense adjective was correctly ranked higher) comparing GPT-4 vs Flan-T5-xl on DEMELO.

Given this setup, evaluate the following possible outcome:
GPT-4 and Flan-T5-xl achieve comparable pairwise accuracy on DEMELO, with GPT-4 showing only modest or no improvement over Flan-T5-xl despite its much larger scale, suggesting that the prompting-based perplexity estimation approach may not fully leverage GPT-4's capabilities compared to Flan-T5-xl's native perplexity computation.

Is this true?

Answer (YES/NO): YES